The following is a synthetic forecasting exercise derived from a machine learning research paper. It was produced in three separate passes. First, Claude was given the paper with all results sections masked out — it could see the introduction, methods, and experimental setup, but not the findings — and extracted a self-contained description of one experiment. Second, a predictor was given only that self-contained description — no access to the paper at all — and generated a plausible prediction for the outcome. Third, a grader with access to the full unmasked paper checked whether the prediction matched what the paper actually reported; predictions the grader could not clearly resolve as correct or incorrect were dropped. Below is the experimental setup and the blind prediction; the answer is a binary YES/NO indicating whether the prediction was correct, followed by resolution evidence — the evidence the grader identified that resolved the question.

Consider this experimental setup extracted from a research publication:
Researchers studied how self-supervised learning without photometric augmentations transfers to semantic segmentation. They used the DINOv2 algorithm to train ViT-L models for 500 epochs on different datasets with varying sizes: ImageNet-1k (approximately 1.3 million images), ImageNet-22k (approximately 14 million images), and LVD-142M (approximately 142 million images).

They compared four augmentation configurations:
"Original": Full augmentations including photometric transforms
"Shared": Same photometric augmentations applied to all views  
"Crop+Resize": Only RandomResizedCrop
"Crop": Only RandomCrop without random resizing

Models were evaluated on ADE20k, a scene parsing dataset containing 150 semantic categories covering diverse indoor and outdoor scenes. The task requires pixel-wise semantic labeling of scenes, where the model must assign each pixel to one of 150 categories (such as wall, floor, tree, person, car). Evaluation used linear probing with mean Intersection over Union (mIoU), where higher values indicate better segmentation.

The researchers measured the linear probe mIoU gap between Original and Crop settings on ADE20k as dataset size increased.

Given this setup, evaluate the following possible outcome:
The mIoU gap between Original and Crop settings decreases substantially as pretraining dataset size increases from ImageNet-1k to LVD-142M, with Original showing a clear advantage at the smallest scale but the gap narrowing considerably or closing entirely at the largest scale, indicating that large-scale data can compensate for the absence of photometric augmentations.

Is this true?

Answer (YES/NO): YES